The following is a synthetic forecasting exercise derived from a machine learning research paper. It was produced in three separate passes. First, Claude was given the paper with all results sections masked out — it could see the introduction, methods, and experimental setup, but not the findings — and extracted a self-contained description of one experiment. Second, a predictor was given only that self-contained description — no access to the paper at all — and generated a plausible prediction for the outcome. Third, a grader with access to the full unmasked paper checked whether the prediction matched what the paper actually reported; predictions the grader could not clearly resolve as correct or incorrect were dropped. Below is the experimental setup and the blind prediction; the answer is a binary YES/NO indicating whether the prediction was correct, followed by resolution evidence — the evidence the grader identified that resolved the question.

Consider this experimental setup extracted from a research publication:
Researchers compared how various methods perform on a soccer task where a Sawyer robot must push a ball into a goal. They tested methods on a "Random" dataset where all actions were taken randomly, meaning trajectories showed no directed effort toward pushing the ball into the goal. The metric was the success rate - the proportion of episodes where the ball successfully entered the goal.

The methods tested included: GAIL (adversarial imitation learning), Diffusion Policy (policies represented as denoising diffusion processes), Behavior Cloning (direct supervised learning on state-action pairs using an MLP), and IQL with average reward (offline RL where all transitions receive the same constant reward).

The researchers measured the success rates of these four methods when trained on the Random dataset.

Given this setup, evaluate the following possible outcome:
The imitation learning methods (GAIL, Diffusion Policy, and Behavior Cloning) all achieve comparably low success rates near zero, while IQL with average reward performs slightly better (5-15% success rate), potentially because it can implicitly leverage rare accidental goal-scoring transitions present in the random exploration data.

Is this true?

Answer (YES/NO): NO